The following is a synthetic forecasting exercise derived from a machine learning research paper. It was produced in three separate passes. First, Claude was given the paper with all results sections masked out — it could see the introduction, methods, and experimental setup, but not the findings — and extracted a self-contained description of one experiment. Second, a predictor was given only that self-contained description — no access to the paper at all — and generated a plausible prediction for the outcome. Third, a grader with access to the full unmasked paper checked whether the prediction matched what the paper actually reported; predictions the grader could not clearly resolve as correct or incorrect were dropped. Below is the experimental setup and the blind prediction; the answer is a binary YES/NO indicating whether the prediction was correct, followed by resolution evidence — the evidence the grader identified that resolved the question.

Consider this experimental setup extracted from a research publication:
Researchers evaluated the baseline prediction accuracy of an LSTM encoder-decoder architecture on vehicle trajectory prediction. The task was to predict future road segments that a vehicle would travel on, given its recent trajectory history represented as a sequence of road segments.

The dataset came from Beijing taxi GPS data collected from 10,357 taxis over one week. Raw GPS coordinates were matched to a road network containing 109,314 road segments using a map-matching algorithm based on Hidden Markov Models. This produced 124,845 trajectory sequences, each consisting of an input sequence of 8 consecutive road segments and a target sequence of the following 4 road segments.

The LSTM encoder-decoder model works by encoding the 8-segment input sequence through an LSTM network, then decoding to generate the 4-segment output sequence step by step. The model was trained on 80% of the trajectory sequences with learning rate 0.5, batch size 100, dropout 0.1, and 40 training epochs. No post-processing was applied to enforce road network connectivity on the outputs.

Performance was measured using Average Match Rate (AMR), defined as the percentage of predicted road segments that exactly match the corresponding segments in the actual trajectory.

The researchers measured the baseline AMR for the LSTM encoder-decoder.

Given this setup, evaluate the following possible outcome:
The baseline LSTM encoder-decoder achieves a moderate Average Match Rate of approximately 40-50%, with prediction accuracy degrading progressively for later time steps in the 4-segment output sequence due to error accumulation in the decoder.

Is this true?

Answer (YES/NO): NO